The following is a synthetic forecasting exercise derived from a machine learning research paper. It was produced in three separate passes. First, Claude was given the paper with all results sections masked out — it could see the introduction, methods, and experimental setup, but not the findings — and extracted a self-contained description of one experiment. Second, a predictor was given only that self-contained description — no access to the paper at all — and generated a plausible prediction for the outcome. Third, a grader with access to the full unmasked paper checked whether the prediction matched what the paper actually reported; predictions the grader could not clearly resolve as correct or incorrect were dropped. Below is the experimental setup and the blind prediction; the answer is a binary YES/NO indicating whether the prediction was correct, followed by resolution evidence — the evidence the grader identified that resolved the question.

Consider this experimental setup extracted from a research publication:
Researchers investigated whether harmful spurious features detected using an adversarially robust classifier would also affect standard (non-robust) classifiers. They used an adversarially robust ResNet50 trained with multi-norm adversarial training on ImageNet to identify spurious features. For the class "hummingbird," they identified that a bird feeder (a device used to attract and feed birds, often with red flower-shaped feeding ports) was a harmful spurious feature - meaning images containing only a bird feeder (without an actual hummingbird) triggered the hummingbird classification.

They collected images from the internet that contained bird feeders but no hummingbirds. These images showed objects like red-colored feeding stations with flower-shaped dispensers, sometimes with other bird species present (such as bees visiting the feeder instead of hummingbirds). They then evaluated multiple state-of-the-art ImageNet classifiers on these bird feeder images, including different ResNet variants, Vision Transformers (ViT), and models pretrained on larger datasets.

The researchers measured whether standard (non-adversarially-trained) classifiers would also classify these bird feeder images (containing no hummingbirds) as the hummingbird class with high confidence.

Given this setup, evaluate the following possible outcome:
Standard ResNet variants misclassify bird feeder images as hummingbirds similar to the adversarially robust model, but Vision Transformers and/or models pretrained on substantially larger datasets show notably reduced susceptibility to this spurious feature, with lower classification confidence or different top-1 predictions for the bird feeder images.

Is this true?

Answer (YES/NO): YES